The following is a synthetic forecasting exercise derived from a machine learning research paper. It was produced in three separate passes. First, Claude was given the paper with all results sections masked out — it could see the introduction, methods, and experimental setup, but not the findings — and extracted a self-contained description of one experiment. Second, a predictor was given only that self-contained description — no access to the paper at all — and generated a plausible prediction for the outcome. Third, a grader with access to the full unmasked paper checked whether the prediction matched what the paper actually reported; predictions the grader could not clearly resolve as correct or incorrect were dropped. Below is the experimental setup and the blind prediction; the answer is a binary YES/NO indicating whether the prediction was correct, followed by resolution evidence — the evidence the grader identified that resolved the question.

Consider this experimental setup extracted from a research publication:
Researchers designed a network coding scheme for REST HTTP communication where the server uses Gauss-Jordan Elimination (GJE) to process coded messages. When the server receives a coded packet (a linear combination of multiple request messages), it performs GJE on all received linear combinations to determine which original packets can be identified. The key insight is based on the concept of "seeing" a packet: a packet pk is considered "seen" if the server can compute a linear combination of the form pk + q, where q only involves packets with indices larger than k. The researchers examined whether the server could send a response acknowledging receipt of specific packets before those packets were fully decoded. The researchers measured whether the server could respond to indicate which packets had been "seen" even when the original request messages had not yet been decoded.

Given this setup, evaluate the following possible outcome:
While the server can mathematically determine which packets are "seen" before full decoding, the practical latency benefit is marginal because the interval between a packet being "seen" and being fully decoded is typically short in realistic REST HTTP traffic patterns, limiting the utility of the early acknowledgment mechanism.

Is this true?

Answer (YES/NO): NO